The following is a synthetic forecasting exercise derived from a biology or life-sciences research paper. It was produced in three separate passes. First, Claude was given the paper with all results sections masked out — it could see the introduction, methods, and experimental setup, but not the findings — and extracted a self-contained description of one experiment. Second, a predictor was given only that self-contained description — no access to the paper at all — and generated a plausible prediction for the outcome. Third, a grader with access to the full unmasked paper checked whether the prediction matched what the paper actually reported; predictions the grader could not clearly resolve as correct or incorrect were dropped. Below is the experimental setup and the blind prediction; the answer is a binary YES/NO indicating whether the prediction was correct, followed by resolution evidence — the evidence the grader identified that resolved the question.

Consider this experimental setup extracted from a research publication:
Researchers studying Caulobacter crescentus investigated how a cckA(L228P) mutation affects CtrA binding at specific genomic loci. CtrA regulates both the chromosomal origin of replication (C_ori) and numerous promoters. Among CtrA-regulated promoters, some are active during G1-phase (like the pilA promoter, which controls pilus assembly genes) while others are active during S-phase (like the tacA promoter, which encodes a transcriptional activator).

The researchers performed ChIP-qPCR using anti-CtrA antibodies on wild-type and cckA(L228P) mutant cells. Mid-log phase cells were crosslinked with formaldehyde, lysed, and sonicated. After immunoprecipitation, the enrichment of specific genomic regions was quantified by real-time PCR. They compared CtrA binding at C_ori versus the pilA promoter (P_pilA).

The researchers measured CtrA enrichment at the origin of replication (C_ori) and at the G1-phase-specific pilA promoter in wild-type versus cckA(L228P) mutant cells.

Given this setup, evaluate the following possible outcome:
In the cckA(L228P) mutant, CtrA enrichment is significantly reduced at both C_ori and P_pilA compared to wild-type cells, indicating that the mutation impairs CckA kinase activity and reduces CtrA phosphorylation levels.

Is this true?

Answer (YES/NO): NO